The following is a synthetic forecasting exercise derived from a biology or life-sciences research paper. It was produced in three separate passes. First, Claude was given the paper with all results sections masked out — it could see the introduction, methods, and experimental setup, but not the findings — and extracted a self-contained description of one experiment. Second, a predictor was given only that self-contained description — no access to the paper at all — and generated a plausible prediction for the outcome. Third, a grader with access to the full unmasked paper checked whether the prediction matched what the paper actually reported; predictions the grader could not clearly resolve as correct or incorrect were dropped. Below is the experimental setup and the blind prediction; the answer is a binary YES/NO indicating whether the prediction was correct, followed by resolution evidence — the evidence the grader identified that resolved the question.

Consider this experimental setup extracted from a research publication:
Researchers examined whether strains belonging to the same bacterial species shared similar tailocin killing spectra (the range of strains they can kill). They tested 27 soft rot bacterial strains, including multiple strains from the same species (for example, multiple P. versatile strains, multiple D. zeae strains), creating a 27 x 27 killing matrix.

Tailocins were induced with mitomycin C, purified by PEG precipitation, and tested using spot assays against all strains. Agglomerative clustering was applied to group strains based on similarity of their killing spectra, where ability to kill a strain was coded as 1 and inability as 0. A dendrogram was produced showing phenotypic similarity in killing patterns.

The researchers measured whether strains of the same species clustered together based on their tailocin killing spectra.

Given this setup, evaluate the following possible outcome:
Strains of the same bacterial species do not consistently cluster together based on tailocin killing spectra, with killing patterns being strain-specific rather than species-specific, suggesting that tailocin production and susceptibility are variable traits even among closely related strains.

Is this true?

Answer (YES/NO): YES